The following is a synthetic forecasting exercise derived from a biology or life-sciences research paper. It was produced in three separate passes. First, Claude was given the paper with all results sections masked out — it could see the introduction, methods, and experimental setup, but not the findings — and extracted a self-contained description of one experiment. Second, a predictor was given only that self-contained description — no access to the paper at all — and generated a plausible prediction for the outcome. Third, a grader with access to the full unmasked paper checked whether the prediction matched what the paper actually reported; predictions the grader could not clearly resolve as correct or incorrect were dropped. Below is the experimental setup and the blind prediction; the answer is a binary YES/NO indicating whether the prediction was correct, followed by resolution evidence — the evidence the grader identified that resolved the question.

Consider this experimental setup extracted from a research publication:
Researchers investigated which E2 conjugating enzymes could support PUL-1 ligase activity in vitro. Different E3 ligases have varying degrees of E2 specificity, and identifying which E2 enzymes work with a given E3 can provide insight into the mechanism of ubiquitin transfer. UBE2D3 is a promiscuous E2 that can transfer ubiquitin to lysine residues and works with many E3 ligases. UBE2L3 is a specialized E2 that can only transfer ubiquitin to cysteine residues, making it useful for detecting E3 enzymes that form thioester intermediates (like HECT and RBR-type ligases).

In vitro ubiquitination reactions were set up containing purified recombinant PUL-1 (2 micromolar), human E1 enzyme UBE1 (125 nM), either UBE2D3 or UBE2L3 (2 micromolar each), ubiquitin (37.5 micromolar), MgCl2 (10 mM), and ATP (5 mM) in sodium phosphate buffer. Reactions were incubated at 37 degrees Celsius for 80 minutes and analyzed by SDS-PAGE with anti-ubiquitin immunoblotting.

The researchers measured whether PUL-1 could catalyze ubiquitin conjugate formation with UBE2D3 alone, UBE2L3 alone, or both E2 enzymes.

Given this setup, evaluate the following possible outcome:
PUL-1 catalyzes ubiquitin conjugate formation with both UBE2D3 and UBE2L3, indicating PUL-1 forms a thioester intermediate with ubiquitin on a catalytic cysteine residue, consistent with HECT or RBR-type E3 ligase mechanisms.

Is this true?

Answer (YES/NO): YES